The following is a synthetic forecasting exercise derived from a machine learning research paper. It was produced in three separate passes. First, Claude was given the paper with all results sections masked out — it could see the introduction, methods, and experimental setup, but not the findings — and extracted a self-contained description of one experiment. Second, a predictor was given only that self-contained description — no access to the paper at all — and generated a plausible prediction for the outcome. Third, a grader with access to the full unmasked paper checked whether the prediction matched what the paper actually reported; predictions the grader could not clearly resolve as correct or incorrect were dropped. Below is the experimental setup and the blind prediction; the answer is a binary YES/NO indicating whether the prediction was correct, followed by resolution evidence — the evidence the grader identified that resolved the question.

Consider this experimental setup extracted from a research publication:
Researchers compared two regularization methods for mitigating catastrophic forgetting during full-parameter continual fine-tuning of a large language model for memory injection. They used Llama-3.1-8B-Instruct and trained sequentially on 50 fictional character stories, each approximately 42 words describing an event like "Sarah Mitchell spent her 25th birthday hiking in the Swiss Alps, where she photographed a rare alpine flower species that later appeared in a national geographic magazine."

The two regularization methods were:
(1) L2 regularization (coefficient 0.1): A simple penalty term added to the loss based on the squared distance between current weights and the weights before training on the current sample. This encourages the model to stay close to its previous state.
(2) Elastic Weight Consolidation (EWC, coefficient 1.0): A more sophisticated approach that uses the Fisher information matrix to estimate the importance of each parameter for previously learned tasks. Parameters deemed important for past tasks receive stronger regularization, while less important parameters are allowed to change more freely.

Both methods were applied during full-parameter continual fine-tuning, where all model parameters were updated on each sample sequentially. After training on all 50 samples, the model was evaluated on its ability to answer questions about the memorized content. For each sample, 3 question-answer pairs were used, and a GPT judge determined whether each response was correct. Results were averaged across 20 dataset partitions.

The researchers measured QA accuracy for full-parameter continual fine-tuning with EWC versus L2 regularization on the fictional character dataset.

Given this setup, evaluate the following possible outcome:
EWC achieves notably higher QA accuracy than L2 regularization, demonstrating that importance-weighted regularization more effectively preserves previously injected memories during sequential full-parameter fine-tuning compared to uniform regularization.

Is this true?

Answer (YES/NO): NO